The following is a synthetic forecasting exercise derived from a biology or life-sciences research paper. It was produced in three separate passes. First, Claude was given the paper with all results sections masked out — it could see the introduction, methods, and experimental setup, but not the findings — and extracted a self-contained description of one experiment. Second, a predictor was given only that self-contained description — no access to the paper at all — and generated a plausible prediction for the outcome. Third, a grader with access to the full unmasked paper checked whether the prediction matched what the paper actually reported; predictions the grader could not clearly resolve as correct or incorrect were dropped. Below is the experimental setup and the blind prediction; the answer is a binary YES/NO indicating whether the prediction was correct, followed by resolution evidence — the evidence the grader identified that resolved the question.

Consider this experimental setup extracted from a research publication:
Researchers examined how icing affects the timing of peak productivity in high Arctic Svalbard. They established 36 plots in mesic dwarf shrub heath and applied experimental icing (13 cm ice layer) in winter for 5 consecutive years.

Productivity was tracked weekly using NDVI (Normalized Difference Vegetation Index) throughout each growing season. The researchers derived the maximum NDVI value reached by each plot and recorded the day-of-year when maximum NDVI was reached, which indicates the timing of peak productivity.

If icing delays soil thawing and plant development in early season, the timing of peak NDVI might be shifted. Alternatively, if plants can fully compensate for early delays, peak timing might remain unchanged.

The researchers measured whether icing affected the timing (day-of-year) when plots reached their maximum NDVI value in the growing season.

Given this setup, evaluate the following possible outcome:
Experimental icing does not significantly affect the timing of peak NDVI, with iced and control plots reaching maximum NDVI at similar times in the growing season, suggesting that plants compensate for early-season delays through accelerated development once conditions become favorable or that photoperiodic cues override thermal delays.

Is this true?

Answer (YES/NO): NO